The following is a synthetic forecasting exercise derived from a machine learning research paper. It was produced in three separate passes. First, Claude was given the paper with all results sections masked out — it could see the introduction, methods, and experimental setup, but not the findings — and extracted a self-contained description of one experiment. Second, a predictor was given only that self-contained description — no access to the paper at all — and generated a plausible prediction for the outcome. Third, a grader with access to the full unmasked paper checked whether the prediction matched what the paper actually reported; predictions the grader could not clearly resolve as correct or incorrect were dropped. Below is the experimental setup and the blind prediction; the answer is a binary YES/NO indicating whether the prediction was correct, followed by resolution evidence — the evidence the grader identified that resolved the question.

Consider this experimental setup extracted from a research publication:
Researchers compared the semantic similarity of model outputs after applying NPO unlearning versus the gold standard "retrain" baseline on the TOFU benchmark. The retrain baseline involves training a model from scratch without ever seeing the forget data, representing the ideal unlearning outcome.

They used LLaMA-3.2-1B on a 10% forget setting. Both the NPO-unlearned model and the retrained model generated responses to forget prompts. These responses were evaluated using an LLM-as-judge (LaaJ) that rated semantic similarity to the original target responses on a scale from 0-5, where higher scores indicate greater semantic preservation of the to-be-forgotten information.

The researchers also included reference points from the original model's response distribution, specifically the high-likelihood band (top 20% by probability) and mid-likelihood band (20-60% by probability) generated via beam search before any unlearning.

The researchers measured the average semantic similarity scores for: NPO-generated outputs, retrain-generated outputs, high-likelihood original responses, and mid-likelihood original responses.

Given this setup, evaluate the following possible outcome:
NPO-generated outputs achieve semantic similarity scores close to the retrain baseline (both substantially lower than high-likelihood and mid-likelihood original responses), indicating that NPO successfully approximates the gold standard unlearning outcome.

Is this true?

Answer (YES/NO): NO